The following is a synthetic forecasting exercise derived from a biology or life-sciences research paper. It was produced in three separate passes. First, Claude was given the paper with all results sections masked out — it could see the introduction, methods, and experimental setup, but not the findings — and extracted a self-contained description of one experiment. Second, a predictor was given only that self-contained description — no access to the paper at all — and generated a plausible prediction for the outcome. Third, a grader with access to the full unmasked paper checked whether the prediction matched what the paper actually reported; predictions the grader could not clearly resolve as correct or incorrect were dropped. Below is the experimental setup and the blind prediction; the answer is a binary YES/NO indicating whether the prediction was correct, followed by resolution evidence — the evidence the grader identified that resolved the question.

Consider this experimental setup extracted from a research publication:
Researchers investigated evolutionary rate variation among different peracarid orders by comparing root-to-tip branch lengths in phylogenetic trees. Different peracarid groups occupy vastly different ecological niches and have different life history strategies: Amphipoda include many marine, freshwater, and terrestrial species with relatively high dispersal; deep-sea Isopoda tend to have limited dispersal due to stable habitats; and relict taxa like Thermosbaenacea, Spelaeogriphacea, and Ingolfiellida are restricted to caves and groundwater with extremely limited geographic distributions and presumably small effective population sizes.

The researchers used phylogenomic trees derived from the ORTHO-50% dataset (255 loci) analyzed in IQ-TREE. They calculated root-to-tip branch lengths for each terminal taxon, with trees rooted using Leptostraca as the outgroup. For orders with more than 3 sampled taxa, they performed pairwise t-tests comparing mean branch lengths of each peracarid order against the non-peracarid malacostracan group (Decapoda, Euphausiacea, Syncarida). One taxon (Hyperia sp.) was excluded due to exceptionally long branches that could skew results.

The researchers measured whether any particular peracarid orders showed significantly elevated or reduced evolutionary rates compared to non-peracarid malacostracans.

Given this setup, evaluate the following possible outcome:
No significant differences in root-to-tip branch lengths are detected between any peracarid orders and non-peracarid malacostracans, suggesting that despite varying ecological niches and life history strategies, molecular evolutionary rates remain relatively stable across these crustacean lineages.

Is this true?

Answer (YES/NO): NO